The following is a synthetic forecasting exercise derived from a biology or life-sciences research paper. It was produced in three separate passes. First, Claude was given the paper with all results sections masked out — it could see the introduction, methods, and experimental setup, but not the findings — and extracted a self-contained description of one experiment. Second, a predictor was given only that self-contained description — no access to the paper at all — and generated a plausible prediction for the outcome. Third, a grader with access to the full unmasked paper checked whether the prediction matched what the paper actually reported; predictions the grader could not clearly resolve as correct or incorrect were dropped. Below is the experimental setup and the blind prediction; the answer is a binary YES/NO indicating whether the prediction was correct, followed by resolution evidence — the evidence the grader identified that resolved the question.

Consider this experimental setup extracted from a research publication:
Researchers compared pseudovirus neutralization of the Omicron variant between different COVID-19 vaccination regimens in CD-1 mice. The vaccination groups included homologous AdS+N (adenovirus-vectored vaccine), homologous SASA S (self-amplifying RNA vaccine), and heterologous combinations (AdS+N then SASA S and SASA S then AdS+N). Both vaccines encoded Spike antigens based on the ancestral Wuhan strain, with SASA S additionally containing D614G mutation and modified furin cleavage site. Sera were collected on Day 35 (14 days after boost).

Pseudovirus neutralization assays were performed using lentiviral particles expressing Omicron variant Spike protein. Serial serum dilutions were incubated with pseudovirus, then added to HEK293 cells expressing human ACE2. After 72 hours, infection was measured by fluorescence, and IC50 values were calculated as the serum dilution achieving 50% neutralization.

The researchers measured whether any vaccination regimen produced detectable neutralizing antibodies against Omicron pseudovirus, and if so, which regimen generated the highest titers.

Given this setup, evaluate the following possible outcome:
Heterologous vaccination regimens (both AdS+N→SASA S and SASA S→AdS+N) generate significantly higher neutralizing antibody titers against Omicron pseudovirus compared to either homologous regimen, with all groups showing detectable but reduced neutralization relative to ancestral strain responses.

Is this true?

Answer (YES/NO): NO